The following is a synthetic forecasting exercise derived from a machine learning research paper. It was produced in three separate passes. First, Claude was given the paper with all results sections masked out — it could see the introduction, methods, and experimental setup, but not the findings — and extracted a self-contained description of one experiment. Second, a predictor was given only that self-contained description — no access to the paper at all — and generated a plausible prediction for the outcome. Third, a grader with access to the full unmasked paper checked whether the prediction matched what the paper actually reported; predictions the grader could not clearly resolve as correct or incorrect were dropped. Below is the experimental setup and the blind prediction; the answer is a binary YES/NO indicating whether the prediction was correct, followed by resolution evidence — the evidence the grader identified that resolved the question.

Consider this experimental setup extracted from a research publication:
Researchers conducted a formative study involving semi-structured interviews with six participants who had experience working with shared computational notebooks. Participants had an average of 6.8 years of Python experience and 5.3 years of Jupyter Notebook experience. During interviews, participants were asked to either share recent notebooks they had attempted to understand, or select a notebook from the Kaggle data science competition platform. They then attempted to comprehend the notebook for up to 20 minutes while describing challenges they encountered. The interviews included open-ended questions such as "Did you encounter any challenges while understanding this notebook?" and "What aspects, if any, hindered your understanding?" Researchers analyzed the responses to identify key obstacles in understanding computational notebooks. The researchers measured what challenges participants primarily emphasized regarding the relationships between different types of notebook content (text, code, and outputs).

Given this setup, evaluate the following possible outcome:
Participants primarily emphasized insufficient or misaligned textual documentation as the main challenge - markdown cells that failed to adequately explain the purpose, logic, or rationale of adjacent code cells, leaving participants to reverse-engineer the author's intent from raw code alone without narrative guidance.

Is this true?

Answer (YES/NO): NO